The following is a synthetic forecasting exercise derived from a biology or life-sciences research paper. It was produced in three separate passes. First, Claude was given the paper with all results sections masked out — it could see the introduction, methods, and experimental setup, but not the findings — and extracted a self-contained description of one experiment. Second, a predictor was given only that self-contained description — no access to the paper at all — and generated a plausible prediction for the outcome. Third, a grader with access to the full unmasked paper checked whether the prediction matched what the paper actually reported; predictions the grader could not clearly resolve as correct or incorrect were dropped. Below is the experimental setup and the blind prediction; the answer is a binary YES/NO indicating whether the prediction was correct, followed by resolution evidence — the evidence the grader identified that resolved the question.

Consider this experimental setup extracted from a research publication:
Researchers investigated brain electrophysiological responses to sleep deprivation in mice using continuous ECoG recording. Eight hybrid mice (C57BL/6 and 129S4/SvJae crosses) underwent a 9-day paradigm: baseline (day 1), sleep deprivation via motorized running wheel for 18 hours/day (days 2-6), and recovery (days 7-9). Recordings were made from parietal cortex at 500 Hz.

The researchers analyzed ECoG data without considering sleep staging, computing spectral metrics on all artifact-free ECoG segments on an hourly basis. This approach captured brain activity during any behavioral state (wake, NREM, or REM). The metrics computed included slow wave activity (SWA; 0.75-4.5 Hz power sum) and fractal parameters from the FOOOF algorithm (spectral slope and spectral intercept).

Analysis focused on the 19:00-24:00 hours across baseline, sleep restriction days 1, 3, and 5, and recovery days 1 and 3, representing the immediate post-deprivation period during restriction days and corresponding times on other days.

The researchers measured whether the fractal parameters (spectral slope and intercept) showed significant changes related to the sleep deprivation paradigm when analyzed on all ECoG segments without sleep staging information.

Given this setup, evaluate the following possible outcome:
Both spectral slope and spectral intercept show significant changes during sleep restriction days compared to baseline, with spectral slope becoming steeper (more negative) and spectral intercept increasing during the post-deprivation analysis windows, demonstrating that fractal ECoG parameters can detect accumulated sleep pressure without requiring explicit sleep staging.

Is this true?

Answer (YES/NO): NO